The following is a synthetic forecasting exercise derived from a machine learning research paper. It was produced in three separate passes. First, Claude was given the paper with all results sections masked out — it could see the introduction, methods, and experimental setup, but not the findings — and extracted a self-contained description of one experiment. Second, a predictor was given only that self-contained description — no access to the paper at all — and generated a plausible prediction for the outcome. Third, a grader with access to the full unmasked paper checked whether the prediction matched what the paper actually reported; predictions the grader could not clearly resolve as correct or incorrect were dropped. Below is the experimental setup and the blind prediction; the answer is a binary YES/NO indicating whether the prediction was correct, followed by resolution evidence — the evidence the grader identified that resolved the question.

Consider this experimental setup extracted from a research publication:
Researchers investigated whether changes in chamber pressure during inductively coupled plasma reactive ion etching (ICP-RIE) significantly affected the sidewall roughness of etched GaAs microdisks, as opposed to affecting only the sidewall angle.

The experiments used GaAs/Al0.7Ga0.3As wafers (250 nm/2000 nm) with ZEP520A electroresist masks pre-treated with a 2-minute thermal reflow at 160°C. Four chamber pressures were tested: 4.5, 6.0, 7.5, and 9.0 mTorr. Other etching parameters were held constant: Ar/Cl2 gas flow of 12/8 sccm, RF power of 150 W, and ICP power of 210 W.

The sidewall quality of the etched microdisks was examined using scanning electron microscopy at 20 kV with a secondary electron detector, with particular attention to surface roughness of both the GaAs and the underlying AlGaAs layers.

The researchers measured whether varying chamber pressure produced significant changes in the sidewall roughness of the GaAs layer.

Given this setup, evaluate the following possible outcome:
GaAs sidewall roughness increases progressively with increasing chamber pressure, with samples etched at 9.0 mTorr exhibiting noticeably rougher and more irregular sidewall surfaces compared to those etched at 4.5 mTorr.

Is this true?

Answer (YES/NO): NO